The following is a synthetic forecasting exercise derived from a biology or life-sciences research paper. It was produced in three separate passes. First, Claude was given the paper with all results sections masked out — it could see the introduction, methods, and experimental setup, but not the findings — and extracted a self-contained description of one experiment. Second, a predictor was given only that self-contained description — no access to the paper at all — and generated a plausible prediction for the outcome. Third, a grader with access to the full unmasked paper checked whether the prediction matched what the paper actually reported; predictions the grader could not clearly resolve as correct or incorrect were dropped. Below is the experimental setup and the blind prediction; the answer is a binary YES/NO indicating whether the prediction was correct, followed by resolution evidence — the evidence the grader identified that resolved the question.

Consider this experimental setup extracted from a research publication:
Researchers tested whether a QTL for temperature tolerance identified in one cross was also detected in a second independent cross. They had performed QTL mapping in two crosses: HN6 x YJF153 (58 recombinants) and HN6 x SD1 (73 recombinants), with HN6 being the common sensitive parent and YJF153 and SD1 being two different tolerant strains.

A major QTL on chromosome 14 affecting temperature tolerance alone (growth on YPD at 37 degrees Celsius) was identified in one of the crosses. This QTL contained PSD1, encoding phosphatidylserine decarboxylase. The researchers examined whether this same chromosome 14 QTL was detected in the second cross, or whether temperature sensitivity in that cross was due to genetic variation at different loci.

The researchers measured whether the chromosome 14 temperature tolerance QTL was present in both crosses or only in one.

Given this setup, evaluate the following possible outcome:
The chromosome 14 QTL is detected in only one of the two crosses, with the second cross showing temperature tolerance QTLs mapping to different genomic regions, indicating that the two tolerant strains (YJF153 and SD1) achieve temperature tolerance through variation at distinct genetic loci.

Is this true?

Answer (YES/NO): YES